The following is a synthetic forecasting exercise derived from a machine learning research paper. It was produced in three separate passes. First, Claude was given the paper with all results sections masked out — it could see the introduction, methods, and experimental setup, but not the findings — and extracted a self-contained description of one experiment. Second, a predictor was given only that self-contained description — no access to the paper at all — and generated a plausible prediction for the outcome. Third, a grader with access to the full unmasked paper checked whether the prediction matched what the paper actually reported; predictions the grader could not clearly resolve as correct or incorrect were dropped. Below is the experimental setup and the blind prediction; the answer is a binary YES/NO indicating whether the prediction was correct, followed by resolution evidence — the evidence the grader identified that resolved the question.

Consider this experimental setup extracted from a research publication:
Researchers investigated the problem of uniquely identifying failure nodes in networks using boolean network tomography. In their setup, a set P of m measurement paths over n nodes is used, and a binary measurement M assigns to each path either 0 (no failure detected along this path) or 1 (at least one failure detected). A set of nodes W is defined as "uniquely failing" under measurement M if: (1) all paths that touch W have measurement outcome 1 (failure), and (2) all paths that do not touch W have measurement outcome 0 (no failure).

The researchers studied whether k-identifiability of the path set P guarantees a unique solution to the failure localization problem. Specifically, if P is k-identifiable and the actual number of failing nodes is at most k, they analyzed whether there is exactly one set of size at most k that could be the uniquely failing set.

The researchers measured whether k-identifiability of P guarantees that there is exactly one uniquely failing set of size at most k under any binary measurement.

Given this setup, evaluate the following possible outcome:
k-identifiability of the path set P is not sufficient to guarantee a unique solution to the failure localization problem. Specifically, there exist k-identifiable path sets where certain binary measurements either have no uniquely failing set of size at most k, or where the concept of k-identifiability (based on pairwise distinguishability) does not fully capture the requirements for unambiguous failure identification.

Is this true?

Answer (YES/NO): NO